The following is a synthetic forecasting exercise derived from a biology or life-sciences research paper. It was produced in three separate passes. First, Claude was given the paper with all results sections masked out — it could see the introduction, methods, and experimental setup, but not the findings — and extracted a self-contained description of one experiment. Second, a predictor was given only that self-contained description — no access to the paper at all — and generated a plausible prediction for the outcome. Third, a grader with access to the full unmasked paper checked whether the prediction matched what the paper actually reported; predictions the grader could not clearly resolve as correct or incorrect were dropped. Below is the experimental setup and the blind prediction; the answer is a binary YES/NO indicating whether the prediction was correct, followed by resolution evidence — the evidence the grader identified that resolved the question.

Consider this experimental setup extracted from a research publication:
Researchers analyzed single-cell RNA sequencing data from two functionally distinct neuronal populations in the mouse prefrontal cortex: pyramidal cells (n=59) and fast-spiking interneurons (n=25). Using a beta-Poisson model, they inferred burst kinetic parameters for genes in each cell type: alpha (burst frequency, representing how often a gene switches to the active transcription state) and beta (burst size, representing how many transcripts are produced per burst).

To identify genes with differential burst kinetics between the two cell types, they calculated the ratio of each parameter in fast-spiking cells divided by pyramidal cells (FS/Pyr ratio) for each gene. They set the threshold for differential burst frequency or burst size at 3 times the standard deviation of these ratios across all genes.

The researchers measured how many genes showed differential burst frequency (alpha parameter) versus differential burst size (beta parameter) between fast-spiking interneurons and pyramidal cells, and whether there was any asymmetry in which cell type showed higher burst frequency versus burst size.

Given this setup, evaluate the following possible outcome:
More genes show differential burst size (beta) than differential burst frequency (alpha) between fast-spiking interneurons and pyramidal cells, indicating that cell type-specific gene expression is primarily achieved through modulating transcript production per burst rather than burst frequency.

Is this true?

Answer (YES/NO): NO